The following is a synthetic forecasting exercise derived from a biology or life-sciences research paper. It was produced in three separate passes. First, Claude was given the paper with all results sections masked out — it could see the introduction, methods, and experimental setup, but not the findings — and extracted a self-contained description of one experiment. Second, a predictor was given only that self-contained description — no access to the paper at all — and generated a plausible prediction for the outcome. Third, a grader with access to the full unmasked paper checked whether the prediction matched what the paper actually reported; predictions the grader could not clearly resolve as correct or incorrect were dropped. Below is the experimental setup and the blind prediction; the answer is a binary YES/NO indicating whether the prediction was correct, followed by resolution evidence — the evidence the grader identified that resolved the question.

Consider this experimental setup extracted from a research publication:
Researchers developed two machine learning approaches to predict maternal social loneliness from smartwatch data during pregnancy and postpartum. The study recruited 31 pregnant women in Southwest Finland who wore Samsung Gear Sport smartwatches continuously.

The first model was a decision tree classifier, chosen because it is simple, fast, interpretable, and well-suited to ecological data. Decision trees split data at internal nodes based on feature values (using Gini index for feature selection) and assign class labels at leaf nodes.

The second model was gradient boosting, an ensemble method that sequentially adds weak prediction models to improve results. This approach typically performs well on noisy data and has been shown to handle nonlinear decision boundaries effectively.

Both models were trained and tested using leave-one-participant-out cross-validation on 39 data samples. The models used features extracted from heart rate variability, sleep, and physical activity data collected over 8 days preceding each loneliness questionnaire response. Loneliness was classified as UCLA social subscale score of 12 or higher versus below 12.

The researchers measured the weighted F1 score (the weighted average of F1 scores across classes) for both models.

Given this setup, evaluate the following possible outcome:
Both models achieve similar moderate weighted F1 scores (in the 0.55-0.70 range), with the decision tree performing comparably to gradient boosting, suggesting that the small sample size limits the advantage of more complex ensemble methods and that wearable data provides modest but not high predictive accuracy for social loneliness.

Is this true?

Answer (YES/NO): NO